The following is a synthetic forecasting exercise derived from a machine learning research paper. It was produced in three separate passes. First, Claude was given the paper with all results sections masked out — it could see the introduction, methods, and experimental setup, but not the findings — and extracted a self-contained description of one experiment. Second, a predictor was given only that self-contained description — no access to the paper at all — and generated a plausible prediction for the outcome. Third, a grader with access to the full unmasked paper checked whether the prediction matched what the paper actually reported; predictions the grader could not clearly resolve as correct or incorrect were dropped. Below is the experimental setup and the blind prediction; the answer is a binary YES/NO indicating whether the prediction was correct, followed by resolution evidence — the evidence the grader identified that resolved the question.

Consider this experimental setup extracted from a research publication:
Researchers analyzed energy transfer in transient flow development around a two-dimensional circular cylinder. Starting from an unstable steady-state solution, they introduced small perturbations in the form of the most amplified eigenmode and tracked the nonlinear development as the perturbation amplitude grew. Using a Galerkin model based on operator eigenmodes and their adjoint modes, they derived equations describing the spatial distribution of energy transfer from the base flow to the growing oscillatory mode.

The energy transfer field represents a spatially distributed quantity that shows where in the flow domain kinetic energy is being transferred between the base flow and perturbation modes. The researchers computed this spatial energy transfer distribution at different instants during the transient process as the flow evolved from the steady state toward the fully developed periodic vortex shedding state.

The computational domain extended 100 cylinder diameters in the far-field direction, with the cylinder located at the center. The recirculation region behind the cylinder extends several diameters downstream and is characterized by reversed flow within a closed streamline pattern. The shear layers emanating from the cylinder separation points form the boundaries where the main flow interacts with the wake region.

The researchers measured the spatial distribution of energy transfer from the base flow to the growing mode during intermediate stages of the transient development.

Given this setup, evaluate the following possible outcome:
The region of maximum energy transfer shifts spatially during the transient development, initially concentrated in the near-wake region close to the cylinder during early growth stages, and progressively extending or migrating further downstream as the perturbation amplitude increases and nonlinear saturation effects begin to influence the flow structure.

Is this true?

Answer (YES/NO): NO